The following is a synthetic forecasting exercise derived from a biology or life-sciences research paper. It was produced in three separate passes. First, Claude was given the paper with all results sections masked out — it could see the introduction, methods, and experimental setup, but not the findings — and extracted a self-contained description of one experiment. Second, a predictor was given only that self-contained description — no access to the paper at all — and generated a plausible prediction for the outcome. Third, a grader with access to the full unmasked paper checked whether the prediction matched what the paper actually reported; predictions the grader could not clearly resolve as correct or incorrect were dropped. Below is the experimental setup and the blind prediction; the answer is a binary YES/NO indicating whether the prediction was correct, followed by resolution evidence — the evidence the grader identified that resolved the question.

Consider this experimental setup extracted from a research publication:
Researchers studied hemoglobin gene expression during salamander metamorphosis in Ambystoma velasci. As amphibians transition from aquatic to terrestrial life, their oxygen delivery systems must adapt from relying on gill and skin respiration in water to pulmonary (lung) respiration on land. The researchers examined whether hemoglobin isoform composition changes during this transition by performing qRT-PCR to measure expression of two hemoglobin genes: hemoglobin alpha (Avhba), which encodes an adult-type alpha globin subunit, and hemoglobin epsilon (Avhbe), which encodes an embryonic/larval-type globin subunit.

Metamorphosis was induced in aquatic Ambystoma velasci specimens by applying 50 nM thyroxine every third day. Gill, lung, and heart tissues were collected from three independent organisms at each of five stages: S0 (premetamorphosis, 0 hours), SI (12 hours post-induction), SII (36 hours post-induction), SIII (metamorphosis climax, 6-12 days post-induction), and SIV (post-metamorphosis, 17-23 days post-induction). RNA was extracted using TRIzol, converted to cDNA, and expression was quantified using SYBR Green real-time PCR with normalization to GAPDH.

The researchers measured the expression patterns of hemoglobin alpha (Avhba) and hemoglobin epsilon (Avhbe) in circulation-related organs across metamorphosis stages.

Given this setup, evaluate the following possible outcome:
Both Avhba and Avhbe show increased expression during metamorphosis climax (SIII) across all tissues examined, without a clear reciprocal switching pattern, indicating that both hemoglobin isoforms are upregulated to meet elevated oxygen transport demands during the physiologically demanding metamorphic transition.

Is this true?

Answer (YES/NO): NO